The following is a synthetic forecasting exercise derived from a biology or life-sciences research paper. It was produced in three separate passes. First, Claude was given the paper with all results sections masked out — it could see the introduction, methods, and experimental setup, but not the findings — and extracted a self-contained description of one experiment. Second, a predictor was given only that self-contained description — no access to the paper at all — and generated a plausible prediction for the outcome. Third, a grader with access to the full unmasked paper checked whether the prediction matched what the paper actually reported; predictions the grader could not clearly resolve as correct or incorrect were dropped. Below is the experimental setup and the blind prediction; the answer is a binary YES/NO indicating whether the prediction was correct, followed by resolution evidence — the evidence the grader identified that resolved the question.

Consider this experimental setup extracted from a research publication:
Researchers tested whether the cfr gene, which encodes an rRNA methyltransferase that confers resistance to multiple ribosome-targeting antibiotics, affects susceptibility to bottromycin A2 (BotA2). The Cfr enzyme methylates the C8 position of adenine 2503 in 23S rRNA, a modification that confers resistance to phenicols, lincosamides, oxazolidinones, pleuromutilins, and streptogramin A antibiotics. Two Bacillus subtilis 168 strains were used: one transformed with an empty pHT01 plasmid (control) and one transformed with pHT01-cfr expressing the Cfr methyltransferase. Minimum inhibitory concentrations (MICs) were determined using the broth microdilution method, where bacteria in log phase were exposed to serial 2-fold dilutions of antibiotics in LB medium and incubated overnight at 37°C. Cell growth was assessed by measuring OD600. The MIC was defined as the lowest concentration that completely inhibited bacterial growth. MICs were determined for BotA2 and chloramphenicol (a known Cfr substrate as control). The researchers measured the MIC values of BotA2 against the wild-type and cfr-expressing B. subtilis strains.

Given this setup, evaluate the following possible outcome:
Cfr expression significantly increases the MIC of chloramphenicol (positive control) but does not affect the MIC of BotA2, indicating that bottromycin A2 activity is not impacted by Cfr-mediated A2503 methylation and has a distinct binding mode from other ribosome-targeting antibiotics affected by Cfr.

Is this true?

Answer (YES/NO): YES